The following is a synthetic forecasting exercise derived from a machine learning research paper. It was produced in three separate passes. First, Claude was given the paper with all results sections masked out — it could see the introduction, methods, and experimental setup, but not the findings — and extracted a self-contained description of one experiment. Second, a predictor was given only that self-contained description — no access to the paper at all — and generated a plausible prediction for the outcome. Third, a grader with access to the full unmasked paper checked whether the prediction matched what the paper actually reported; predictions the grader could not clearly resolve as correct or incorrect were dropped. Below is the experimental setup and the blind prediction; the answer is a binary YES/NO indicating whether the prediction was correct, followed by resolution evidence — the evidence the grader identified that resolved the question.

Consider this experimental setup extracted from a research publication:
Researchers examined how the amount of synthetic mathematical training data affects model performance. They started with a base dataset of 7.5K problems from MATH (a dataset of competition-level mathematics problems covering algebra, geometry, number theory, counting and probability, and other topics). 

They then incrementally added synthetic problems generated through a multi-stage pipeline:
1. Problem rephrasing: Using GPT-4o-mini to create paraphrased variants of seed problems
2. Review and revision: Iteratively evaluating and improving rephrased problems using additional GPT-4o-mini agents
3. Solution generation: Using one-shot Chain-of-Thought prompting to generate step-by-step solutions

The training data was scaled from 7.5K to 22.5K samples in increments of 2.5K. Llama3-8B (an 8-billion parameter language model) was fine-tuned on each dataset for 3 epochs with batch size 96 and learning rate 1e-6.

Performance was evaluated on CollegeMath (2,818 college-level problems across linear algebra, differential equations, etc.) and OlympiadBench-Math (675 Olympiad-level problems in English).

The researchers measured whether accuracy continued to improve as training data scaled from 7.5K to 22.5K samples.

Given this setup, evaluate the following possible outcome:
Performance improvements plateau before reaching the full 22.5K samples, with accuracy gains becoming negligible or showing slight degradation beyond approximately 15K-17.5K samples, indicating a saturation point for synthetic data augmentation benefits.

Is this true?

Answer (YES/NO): NO